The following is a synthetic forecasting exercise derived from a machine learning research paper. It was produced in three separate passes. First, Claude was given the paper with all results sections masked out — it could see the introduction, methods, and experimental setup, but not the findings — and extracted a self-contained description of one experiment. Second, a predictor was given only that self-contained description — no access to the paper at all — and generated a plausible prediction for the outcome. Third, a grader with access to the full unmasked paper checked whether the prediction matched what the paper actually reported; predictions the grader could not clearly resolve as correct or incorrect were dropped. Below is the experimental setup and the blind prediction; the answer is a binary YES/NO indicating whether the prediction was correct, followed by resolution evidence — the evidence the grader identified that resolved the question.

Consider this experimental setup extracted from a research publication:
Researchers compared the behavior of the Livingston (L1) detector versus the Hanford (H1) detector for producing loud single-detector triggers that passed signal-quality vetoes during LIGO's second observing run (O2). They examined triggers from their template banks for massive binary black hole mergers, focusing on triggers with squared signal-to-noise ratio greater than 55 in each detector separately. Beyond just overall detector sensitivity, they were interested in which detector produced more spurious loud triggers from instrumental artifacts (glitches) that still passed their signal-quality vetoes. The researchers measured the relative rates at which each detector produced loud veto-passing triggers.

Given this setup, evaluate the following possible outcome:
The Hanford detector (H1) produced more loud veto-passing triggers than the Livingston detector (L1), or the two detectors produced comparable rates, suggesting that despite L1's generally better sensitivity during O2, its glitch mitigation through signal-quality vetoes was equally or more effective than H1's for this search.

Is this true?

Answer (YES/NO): YES